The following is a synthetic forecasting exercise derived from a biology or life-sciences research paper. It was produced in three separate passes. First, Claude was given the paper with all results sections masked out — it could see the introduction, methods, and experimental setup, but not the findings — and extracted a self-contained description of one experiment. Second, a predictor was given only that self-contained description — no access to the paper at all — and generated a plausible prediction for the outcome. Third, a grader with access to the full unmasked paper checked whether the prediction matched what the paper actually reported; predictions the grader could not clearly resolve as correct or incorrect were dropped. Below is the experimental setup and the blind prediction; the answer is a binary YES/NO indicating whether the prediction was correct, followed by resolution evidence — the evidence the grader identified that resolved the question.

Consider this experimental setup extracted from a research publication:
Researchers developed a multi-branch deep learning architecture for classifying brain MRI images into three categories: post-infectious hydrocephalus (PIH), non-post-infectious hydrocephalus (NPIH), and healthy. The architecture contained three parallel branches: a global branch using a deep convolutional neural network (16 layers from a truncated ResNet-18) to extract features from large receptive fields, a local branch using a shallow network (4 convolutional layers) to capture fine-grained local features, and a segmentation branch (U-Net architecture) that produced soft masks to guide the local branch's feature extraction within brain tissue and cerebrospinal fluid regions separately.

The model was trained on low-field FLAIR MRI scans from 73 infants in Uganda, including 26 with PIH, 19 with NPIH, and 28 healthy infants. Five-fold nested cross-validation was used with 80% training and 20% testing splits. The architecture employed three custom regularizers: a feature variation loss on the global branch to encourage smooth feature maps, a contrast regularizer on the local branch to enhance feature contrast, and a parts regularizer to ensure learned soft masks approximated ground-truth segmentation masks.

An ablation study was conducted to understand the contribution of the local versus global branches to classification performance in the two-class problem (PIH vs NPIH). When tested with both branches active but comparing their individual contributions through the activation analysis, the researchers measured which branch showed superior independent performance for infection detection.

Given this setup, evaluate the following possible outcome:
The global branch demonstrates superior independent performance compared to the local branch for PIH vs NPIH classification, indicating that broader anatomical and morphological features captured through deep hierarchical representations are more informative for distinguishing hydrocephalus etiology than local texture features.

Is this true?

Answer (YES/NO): NO